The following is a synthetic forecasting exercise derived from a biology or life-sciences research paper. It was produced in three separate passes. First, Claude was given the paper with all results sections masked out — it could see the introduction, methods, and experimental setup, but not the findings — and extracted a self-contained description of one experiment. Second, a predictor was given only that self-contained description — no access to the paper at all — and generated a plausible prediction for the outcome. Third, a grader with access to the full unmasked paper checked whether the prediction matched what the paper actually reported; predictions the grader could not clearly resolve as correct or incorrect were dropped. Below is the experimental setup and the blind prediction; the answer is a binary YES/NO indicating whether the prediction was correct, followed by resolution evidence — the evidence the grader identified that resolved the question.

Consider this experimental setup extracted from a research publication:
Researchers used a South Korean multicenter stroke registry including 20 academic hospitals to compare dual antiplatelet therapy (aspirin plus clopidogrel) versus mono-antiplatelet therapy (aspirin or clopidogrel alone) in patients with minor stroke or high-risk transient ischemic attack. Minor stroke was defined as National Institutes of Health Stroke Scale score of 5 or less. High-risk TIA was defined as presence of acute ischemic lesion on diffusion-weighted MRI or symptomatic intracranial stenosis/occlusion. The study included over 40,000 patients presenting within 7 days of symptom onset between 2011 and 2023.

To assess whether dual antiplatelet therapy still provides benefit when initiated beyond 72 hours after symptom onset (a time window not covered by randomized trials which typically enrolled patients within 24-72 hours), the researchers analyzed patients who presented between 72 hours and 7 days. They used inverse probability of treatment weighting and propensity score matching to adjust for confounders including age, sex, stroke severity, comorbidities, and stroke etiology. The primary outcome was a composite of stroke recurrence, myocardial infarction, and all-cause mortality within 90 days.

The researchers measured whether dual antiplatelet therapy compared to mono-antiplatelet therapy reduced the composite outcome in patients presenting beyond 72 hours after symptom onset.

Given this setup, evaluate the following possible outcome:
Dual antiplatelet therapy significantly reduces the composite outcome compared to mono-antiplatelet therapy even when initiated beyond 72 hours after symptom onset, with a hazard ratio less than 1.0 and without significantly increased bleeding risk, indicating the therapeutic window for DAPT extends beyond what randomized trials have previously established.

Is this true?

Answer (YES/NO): NO